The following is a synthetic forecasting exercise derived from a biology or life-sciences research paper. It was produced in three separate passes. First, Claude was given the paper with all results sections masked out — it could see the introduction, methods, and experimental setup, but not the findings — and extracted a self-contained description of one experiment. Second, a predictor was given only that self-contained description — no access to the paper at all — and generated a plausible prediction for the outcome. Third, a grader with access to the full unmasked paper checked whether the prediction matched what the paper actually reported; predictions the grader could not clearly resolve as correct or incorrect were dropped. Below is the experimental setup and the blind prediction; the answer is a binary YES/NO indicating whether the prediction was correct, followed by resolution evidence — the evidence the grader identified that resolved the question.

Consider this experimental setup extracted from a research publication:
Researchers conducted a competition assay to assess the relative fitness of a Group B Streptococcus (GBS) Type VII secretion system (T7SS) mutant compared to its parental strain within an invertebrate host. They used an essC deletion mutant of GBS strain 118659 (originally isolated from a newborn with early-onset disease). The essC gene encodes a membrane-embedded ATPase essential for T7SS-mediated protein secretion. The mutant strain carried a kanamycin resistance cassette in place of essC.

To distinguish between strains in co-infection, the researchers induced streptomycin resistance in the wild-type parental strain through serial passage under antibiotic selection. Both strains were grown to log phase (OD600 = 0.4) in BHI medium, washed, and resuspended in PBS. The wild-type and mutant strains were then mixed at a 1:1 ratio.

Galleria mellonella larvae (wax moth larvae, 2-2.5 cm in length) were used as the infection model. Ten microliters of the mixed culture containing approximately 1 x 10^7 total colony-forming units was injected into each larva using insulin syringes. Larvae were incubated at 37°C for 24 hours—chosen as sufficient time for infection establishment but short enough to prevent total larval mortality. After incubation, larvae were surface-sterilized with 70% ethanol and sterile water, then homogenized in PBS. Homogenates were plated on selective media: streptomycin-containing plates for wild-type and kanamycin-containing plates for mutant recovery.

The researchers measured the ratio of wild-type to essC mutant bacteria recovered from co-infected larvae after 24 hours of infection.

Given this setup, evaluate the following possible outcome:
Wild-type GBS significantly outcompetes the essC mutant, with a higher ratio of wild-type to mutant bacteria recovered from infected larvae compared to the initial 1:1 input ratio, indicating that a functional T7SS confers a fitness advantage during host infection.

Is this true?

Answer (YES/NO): YES